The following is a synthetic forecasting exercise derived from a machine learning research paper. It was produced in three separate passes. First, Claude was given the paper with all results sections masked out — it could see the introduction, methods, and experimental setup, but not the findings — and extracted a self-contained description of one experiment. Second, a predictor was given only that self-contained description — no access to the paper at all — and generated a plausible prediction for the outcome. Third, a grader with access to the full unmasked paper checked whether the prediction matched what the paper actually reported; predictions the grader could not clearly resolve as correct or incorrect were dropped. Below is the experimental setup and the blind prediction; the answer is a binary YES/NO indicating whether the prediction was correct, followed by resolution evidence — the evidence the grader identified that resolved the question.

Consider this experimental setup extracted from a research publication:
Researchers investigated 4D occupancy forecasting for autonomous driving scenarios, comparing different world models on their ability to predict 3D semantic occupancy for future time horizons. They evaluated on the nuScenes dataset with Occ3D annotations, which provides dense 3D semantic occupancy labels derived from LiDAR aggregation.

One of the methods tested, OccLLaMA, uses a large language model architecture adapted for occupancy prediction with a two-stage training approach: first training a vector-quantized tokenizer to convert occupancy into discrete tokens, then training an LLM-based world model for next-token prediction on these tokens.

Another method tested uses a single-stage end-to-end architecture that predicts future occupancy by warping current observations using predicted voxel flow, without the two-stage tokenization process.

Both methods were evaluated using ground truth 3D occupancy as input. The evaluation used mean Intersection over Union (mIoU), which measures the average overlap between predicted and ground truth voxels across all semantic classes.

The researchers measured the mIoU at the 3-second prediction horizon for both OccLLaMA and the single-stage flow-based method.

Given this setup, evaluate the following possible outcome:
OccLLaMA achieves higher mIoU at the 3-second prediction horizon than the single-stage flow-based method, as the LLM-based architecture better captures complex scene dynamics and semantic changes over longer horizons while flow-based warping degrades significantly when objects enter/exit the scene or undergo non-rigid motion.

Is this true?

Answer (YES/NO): YES